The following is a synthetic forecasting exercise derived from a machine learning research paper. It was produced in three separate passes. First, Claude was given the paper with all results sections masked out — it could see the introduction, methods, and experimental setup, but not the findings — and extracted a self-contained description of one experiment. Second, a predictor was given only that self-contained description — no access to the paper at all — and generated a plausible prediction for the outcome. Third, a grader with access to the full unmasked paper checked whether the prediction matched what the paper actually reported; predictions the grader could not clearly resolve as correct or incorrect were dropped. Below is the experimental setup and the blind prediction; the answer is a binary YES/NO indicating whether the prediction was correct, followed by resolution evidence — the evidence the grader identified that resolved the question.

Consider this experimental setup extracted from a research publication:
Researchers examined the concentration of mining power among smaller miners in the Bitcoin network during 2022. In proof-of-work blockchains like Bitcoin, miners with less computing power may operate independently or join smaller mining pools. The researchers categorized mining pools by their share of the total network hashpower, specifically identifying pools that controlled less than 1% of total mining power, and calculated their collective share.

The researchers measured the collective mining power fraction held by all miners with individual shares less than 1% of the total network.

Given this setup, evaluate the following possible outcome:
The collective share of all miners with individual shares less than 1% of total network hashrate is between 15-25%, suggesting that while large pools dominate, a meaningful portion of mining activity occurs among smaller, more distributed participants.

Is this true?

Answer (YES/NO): NO